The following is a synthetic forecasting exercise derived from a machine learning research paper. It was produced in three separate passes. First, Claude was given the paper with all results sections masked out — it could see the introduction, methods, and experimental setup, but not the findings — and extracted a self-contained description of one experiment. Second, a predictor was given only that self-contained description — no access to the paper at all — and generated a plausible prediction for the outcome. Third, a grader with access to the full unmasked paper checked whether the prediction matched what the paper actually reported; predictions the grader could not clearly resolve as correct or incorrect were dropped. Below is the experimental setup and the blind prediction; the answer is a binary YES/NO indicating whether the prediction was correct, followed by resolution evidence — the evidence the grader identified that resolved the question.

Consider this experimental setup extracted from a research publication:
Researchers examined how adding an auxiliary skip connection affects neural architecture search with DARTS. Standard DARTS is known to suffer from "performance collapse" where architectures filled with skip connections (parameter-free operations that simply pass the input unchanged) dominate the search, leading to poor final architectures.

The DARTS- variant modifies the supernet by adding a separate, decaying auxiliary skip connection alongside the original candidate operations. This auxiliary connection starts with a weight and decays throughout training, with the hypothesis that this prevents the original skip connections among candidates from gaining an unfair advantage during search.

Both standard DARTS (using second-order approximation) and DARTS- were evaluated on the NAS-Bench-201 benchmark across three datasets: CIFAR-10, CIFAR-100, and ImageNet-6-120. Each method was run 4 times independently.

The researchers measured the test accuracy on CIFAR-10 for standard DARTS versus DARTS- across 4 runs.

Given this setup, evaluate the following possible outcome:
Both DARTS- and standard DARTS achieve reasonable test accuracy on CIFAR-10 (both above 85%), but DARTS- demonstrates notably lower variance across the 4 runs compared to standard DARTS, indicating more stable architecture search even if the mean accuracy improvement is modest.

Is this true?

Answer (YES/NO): NO